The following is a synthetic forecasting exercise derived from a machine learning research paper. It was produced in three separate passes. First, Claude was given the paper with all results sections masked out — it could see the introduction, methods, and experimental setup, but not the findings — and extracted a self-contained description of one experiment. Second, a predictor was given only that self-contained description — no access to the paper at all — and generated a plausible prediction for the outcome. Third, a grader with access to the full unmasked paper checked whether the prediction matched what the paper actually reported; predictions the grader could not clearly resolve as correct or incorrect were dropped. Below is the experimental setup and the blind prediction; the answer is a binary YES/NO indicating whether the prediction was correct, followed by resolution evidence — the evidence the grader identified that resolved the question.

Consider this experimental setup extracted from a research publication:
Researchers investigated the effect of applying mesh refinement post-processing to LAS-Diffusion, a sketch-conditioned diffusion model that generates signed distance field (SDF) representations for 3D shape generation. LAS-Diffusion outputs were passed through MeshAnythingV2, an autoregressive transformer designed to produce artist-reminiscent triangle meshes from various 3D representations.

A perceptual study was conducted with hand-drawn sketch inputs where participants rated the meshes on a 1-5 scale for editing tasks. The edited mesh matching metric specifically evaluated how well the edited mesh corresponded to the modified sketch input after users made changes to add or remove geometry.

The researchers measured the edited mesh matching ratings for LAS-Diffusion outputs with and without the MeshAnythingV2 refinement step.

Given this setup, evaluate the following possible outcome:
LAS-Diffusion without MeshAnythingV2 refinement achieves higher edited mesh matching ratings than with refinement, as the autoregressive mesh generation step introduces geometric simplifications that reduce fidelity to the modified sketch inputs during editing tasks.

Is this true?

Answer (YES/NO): YES